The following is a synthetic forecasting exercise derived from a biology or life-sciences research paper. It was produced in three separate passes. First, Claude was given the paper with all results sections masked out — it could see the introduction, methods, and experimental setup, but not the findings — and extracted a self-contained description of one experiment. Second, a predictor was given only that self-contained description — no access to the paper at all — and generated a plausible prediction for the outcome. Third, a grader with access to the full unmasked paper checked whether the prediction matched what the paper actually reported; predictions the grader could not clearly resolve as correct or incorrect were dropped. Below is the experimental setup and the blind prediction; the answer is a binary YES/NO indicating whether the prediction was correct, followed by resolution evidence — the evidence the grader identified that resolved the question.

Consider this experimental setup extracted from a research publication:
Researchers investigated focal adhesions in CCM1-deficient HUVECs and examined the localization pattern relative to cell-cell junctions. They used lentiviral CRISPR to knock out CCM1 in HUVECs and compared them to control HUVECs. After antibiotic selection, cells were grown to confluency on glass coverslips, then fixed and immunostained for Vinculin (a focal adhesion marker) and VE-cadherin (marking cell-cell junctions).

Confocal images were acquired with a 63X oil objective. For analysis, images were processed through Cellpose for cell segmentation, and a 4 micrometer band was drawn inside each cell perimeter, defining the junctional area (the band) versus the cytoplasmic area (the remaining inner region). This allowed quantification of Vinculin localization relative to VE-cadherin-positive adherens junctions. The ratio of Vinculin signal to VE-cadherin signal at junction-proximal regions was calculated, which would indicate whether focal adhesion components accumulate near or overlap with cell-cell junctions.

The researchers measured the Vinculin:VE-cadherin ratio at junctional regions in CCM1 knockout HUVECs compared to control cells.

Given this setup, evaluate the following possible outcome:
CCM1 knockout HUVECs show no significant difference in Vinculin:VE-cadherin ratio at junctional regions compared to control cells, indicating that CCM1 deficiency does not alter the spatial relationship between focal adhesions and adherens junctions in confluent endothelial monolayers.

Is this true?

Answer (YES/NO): NO